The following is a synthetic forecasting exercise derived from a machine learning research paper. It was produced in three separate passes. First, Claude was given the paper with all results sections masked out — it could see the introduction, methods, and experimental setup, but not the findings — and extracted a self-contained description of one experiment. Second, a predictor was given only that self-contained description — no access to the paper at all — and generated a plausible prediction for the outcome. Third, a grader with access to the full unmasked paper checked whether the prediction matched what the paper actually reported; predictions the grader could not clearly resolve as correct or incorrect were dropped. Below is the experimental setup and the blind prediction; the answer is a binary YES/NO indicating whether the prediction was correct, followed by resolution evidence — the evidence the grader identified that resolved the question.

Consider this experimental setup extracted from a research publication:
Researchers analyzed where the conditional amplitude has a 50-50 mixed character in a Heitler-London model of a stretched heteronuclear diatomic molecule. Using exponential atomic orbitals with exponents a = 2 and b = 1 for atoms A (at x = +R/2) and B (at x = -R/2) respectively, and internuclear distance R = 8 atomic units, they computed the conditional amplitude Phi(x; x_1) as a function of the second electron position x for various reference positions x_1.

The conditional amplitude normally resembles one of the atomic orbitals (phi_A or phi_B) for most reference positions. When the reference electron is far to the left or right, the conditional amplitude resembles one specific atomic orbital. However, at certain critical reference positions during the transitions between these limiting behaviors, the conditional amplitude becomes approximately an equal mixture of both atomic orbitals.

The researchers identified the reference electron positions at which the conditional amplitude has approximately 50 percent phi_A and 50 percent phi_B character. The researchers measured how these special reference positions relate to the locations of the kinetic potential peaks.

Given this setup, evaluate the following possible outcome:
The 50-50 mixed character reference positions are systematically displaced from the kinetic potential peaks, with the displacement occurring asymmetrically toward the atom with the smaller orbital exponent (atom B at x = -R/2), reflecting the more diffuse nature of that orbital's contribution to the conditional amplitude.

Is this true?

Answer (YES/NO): NO